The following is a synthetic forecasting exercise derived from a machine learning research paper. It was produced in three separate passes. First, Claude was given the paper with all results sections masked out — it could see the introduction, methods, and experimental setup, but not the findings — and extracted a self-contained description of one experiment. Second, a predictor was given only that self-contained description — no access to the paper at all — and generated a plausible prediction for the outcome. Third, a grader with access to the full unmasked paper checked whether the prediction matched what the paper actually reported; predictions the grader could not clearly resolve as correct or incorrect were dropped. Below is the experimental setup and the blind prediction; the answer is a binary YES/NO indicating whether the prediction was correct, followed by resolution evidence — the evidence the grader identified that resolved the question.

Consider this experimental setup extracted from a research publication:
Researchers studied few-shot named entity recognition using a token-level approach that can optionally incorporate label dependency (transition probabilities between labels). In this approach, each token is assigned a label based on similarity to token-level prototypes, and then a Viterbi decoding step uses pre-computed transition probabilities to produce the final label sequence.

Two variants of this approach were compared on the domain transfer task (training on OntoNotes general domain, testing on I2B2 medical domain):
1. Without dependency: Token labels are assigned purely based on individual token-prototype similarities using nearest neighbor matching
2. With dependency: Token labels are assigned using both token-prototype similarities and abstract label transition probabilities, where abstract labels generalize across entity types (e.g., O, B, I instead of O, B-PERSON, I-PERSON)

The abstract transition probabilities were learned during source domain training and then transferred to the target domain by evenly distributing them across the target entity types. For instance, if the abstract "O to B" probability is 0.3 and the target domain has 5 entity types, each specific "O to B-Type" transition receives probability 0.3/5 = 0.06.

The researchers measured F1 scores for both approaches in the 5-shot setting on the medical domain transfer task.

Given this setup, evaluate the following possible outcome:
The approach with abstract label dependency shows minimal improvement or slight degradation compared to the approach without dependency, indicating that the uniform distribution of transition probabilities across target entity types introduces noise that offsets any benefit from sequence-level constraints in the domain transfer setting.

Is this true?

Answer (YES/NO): NO